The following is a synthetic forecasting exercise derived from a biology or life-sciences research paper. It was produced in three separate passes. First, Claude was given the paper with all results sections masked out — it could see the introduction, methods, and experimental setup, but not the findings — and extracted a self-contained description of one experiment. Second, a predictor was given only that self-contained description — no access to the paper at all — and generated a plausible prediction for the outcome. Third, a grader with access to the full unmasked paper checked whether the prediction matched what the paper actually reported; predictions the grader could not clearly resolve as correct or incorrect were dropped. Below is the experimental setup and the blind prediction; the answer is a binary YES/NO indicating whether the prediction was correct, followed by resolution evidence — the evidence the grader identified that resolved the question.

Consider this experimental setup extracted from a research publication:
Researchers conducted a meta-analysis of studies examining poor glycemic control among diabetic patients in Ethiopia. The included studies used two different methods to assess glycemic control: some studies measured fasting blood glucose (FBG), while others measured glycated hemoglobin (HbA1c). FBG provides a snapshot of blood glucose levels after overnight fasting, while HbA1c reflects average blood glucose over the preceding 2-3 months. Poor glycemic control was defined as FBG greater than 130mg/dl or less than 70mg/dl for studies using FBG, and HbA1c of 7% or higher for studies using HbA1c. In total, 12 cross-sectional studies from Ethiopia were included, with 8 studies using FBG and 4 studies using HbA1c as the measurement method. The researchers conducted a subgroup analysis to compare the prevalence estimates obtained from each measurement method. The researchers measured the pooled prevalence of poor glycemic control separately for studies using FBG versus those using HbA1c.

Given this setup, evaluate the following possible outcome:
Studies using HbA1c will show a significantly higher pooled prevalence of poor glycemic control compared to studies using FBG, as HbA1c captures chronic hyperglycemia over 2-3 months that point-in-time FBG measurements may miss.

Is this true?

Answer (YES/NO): NO